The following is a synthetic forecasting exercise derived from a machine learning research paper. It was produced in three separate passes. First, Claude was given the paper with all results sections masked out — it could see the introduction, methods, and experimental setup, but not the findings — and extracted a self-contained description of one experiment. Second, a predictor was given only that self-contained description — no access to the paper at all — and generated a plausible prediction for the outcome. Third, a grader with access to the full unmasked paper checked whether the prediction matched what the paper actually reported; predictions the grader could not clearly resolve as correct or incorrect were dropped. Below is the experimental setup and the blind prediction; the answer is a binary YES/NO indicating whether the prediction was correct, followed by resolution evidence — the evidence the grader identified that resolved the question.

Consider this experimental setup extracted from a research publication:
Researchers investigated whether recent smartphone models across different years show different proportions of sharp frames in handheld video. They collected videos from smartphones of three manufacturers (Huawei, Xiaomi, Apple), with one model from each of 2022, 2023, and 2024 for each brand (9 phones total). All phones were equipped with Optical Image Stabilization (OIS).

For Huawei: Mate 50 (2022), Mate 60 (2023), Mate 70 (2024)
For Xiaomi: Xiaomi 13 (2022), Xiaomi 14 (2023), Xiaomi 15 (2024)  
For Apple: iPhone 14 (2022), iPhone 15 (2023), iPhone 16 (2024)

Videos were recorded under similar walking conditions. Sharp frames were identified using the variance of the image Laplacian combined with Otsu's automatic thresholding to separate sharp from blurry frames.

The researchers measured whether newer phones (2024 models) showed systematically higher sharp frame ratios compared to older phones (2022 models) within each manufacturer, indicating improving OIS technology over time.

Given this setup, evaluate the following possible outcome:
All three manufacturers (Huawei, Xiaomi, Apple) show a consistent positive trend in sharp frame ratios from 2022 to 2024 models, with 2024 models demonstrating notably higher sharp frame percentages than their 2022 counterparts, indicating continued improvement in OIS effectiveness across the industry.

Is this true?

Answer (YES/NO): NO